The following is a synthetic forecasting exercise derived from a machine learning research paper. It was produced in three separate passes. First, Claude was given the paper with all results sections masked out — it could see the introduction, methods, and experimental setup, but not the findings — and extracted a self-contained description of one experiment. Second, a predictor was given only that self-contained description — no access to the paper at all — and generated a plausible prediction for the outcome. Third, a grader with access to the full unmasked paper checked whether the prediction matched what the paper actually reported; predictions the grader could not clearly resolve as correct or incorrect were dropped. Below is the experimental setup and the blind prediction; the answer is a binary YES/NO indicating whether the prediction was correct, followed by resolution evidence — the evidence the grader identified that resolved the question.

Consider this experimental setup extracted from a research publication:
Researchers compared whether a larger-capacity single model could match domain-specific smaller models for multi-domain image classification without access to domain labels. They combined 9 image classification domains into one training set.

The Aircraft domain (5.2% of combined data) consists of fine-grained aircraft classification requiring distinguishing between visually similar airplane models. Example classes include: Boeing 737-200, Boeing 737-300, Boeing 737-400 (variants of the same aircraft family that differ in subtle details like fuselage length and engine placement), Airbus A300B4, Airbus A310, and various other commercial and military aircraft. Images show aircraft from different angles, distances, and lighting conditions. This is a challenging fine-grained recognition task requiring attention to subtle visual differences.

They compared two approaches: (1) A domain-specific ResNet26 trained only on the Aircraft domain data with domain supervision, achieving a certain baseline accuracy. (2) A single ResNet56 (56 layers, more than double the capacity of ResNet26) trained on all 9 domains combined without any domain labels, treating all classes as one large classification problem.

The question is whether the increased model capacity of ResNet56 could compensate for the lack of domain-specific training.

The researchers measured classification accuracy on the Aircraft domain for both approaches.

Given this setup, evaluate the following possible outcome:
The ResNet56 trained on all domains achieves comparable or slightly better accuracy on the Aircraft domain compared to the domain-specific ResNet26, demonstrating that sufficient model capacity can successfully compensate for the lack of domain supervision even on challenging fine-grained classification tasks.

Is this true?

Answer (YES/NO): NO